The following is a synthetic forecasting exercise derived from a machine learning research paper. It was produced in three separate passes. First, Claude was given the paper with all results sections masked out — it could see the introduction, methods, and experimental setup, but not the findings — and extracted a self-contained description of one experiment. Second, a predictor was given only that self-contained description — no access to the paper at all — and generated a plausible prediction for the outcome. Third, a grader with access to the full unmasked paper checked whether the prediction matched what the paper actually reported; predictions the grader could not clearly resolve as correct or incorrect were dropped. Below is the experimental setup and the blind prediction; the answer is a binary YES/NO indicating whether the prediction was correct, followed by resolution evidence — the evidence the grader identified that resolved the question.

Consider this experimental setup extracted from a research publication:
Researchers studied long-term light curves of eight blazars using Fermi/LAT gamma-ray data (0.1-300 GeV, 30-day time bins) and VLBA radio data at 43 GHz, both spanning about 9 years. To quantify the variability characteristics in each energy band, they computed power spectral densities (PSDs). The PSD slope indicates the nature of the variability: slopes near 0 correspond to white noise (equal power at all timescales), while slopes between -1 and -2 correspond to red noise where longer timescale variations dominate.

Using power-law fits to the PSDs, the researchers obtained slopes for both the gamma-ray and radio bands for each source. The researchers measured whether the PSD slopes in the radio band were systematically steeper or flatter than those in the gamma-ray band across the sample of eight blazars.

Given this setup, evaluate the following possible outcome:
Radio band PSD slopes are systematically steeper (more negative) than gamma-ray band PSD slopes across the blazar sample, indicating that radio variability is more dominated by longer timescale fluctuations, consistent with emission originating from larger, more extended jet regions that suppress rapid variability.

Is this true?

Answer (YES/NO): YES